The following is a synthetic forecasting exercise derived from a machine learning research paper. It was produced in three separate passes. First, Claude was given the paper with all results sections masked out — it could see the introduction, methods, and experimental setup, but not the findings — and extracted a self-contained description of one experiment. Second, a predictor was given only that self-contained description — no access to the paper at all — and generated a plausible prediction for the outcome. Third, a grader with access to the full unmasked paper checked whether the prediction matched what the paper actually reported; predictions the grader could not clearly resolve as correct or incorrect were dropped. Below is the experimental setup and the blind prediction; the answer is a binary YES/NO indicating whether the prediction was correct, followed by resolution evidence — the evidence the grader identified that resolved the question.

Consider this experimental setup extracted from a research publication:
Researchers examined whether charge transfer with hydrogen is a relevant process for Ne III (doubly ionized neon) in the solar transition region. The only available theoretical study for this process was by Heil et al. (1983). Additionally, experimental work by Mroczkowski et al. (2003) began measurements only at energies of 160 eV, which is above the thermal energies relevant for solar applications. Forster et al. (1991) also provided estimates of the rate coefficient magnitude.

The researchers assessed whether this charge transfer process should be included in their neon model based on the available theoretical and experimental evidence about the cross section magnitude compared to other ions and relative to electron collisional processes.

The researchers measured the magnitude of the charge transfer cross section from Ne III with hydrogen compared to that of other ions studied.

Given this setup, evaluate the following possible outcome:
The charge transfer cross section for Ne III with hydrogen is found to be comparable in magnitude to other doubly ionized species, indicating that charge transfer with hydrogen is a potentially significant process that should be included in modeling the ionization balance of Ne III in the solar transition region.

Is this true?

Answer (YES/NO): NO